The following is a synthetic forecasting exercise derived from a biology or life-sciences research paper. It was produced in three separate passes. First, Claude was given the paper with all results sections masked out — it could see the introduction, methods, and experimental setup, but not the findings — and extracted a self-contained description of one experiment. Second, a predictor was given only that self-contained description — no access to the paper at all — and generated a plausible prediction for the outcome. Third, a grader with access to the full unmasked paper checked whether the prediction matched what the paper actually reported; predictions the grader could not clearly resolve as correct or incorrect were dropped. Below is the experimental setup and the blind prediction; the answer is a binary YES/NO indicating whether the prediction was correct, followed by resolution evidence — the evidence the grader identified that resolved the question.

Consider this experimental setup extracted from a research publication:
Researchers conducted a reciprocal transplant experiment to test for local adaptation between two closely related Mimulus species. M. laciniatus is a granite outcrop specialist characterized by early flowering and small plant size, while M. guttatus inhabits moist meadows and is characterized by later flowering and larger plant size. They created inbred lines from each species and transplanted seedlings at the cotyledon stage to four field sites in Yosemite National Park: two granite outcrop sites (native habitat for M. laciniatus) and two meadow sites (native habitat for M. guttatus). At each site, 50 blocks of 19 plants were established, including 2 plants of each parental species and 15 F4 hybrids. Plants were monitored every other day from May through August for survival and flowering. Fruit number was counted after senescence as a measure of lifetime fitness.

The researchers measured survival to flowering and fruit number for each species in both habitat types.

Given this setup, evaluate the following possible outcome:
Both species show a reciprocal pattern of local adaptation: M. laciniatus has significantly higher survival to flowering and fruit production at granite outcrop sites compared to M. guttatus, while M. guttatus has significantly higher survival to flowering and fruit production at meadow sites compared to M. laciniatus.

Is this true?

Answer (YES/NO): NO